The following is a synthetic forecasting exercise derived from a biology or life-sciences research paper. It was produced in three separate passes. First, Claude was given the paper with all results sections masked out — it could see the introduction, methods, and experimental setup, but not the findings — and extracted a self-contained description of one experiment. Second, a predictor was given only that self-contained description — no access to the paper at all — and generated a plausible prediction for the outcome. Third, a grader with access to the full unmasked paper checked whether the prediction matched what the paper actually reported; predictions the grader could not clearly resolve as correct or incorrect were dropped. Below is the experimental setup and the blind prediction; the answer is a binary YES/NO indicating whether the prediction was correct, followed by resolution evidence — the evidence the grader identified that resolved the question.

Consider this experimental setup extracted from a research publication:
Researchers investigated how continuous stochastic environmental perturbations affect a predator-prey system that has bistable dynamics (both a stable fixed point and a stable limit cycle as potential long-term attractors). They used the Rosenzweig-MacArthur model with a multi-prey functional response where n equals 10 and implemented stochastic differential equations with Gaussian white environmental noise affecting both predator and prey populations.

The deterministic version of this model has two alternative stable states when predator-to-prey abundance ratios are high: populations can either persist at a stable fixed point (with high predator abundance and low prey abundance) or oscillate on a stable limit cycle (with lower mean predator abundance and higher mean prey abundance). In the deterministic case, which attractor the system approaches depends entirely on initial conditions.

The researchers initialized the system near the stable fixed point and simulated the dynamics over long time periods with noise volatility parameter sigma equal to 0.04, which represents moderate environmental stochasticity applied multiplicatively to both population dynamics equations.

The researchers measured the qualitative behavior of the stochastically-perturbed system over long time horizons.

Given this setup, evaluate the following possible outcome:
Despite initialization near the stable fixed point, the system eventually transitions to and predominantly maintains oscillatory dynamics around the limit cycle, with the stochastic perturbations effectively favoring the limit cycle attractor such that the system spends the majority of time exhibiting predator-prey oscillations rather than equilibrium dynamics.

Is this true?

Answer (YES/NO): NO